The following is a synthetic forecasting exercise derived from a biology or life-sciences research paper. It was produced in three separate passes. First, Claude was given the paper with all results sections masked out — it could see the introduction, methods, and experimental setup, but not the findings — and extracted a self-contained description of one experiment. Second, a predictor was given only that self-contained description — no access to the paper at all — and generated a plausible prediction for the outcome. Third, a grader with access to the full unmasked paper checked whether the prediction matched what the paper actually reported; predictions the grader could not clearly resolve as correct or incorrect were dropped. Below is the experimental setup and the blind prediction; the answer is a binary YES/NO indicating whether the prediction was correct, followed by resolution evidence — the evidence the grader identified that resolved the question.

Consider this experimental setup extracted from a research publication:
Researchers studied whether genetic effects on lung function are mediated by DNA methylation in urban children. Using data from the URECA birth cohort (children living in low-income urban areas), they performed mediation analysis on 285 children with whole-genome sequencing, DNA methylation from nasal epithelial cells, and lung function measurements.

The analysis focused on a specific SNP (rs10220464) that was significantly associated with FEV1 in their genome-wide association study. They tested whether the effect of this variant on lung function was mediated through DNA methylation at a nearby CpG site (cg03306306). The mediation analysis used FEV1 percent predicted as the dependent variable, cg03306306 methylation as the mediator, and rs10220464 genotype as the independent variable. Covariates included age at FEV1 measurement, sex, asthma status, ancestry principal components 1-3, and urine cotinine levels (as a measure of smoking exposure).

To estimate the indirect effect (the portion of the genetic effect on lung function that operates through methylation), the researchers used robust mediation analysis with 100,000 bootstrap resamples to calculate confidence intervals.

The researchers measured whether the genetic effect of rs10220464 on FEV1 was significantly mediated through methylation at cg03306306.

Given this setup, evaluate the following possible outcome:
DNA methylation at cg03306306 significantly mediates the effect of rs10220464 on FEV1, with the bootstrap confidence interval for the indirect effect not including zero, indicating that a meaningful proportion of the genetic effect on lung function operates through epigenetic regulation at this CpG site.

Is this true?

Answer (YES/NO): YES